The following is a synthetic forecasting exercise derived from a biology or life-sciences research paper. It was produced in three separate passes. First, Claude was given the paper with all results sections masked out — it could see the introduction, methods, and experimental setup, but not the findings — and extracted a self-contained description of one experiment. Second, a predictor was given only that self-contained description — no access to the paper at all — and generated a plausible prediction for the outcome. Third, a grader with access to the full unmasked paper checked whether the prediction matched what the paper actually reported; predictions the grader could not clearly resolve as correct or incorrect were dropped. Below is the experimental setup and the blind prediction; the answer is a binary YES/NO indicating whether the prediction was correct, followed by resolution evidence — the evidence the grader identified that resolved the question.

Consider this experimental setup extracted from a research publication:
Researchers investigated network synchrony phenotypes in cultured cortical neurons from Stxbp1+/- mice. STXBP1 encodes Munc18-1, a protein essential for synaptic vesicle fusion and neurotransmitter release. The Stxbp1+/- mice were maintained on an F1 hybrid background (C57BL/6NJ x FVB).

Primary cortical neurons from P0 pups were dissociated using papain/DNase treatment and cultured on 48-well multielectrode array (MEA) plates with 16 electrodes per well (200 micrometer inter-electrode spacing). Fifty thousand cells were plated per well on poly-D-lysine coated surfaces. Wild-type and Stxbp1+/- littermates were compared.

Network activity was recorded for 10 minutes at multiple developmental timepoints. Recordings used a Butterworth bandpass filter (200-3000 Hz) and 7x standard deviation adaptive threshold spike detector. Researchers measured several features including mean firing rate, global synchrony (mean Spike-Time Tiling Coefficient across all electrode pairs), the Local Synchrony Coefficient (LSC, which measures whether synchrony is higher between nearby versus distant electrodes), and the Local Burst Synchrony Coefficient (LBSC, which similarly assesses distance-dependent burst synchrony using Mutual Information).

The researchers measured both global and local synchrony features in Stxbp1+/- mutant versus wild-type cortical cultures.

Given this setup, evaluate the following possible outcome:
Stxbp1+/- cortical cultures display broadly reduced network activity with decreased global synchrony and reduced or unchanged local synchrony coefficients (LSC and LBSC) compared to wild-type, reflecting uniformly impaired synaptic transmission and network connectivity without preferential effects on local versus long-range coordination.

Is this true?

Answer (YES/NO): NO